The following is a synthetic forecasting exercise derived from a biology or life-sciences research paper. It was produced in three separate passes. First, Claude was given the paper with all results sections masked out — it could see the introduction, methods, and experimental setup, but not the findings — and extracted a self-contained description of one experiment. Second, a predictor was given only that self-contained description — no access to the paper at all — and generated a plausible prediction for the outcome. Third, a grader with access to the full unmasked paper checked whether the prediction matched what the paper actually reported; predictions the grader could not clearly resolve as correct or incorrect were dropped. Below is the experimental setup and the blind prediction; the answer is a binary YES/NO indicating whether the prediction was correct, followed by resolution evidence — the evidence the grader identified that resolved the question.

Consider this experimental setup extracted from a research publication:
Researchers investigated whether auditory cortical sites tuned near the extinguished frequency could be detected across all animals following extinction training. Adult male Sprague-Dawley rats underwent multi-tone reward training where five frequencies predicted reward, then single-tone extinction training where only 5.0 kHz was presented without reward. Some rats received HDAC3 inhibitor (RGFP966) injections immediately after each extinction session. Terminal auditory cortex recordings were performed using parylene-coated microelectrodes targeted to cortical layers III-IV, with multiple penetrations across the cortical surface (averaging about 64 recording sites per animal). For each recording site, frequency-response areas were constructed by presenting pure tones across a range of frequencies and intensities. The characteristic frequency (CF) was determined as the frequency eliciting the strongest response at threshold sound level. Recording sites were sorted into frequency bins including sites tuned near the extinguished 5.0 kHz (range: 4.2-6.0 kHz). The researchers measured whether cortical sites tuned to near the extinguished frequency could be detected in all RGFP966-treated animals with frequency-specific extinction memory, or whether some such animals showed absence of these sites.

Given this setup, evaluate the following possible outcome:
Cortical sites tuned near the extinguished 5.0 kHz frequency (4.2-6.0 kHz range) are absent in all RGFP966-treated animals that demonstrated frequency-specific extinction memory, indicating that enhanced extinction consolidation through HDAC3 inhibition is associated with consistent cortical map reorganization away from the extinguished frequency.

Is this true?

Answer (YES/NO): NO